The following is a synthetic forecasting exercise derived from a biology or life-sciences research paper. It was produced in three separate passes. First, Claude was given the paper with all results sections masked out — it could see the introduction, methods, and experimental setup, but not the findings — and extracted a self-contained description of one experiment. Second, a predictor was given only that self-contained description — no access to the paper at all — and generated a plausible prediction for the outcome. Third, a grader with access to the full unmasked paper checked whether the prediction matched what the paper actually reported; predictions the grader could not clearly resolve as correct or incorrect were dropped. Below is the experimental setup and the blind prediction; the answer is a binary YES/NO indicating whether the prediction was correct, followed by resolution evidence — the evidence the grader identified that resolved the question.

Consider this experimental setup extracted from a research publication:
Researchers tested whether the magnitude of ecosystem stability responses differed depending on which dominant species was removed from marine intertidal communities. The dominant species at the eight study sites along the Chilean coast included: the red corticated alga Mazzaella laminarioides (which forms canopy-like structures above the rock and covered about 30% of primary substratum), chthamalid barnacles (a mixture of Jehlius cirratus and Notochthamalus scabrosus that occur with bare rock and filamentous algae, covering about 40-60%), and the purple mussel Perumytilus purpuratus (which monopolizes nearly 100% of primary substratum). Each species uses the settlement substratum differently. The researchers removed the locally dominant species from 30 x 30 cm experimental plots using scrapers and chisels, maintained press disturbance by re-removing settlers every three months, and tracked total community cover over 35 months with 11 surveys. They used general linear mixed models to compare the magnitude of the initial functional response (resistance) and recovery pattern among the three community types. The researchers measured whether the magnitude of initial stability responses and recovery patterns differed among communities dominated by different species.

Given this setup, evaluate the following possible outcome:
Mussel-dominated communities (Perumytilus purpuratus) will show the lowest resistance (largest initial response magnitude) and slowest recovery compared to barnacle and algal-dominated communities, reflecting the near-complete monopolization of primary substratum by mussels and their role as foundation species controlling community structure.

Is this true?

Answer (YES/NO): NO